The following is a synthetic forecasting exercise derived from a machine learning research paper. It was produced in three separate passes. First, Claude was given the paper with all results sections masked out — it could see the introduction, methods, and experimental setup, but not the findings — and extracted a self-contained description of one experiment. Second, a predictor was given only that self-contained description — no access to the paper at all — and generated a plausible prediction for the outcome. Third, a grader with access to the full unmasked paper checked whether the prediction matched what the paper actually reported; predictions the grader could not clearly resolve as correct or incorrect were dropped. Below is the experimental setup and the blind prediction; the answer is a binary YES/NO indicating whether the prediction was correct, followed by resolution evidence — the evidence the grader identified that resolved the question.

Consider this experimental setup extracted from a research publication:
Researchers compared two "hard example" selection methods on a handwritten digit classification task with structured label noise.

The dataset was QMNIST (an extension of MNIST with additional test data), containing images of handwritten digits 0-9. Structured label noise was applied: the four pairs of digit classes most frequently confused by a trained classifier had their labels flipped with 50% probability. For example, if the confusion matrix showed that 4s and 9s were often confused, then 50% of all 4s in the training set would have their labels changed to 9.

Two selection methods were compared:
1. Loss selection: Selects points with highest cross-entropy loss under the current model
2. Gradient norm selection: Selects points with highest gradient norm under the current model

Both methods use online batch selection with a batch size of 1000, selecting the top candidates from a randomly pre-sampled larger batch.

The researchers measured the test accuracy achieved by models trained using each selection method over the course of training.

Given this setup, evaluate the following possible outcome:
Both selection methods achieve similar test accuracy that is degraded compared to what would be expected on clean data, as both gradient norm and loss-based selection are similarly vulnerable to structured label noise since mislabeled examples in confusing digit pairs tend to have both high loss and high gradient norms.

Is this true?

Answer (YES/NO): YES